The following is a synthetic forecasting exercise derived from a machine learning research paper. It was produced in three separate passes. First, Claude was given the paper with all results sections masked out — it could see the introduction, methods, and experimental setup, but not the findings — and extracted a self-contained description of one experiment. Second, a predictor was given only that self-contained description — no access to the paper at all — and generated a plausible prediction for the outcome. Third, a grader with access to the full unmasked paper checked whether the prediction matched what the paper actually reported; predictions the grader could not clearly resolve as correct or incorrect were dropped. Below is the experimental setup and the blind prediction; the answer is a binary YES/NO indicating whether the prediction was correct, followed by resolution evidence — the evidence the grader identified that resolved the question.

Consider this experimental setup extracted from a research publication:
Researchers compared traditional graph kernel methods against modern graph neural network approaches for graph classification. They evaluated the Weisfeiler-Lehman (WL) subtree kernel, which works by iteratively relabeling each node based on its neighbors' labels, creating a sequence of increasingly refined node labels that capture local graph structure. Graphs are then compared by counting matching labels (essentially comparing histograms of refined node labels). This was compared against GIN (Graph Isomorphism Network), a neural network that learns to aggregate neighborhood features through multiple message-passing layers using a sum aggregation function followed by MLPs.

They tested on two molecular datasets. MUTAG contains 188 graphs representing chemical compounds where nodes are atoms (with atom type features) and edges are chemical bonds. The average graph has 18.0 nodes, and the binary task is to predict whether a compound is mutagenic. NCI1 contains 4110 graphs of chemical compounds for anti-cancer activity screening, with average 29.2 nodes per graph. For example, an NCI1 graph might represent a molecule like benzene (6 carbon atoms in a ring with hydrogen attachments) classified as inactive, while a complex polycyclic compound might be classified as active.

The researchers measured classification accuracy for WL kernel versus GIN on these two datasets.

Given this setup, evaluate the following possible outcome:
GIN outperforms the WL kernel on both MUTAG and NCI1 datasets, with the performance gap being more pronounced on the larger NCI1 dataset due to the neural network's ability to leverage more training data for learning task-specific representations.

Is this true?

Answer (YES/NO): NO